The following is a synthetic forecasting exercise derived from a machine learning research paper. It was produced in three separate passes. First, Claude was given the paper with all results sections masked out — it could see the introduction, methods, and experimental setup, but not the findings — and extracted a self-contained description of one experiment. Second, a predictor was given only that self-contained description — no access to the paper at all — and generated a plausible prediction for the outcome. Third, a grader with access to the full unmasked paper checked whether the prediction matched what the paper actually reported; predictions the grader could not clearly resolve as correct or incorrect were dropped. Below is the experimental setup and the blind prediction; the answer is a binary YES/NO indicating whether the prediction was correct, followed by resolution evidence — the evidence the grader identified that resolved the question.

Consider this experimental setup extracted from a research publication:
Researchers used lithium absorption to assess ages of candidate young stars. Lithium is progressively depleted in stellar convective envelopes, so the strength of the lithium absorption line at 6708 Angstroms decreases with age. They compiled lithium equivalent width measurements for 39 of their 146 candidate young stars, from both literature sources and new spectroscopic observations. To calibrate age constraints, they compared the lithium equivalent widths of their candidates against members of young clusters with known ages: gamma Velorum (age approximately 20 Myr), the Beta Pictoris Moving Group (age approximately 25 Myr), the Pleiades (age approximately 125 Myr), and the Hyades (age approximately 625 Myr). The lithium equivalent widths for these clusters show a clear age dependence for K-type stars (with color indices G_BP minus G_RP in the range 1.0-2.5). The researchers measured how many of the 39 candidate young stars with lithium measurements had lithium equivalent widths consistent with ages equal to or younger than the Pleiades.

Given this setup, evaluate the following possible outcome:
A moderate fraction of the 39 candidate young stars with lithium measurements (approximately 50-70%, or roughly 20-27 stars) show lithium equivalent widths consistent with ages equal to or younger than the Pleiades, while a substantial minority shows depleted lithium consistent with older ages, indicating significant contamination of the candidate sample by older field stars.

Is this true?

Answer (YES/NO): NO